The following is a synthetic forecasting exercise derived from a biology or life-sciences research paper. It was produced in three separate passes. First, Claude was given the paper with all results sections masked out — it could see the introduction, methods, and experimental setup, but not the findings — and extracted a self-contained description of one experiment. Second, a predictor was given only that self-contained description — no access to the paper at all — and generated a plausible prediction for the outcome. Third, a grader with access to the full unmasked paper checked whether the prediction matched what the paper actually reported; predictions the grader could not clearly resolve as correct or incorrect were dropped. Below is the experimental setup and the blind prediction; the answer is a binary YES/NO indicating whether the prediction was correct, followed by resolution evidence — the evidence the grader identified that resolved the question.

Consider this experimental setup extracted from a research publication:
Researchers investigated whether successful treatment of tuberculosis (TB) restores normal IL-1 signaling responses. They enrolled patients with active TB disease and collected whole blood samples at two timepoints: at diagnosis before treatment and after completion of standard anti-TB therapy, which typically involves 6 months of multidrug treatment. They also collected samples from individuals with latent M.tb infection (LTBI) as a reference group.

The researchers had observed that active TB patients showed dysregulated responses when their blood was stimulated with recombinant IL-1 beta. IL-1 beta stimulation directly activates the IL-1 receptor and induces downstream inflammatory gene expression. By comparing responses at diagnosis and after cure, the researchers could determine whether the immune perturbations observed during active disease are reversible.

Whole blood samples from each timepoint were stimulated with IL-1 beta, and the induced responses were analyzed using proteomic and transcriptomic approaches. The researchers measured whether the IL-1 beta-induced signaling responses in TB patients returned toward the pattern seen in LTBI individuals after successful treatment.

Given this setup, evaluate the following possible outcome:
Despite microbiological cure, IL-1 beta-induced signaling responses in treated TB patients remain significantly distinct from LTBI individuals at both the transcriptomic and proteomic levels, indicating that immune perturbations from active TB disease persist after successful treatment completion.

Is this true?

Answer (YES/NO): NO